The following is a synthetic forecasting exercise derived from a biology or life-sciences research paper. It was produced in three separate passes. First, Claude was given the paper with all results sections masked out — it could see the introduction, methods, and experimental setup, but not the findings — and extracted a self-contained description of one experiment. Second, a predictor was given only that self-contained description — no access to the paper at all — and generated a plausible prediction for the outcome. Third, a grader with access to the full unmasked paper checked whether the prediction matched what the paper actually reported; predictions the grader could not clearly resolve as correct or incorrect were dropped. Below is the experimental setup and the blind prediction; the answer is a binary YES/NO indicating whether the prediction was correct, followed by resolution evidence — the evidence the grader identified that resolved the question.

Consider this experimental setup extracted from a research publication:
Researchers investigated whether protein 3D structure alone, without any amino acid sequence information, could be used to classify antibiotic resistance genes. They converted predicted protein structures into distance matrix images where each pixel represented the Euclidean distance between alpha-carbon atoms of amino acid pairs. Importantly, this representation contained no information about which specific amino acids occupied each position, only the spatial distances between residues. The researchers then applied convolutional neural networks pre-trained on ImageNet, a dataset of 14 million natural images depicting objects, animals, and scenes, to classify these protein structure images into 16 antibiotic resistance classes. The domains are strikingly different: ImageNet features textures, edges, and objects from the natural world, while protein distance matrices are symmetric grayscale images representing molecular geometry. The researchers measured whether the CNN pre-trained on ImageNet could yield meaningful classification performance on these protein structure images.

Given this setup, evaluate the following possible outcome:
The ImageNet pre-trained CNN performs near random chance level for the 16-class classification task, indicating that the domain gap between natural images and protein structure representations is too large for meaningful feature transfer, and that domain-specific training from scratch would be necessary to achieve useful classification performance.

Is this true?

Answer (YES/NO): NO